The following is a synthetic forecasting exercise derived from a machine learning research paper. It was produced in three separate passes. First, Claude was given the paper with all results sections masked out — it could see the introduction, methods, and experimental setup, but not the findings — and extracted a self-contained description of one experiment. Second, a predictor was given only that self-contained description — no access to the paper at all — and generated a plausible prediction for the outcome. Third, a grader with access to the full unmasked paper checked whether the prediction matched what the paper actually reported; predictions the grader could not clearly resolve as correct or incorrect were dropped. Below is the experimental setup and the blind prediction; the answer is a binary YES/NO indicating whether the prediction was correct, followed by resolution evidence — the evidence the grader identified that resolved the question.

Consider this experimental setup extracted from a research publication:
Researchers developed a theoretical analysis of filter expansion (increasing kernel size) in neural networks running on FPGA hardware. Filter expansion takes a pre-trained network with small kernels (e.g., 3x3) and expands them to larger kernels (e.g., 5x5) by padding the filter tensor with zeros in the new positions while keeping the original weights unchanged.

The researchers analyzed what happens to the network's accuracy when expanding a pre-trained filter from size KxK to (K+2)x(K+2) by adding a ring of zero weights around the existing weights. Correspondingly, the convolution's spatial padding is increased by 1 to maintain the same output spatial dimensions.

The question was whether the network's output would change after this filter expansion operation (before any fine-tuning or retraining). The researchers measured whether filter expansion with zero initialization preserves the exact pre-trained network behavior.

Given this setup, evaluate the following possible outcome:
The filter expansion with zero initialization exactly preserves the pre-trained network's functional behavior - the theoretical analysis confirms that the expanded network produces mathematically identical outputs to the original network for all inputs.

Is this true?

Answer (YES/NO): YES